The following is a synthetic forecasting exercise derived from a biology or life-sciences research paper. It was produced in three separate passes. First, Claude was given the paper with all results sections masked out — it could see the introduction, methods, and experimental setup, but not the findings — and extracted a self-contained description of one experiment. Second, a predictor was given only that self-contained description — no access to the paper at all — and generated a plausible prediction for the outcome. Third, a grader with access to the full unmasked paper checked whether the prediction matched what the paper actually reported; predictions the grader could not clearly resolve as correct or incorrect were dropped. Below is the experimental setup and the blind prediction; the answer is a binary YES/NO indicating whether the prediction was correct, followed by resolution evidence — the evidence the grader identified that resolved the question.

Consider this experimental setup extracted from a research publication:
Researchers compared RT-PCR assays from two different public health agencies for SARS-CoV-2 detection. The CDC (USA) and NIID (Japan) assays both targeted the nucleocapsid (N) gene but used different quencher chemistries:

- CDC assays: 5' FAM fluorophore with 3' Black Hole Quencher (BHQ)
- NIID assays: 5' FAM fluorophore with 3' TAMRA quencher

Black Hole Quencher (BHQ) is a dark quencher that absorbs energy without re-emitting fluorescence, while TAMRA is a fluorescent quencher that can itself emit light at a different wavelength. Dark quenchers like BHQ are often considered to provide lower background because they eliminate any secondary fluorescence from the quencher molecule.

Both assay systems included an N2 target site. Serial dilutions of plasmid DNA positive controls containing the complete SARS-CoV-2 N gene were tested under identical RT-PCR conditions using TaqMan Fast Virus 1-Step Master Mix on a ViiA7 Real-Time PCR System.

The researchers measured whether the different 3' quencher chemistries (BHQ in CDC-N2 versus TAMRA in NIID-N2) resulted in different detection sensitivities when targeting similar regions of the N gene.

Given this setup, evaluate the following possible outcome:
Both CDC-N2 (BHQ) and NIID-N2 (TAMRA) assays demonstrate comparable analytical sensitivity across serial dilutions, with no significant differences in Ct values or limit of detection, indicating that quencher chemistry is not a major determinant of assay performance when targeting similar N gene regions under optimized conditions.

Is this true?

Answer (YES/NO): NO